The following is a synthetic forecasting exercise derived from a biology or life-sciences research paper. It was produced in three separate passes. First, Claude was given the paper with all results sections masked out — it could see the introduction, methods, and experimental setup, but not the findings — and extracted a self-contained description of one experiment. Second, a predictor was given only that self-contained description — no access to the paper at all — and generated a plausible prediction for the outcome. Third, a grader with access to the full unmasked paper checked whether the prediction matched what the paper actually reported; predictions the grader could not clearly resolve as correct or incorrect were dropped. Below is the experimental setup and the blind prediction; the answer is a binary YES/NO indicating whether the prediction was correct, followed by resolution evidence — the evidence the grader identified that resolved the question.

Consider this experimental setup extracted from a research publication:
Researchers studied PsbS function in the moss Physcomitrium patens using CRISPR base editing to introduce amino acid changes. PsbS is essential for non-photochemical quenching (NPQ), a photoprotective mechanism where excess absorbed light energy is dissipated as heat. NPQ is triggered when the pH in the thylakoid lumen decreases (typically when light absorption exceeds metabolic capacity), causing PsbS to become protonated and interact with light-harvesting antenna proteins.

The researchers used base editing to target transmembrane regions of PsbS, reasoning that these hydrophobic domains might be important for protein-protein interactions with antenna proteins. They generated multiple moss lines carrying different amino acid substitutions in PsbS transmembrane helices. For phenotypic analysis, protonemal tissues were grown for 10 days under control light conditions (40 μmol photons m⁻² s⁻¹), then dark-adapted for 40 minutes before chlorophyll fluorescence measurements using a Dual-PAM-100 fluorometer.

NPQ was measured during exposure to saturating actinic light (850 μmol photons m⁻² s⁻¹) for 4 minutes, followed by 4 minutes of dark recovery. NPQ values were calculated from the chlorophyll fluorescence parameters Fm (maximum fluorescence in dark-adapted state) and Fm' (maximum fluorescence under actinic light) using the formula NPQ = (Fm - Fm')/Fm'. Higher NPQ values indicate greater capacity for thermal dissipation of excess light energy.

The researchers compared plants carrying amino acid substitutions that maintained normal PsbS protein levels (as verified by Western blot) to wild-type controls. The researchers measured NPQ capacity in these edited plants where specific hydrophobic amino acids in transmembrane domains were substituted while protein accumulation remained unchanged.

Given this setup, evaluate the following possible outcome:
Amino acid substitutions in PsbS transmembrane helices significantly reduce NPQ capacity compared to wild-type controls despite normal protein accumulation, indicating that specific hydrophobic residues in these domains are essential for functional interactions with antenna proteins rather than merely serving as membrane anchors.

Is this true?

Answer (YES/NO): YES